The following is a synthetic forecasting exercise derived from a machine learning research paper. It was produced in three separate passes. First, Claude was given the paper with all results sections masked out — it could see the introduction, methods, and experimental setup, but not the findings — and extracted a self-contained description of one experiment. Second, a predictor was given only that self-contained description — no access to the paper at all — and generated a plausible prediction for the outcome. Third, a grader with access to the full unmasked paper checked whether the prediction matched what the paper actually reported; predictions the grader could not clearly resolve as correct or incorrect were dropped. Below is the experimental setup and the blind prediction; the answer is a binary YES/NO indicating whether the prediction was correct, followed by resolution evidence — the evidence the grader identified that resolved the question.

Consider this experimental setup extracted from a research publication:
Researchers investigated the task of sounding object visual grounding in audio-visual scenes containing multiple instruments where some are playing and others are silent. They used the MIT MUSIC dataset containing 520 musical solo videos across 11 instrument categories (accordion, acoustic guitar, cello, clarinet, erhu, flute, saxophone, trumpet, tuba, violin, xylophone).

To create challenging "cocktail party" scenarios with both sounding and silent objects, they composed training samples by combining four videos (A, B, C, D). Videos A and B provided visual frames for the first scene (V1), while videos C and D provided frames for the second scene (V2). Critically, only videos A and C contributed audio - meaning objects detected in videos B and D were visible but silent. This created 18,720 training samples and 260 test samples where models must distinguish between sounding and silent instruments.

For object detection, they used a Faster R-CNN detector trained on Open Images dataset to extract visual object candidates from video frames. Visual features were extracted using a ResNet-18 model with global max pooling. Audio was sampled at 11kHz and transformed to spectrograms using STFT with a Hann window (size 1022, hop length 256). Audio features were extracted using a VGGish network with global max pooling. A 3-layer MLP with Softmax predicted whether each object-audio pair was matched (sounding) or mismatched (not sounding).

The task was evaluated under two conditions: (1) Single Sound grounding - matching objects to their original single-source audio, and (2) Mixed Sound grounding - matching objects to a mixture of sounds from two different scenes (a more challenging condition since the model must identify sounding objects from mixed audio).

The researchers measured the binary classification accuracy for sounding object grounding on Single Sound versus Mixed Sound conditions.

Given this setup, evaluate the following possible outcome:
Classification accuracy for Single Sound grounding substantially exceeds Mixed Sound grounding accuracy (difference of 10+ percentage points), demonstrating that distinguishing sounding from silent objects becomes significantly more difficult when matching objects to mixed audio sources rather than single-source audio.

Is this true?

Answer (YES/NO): NO